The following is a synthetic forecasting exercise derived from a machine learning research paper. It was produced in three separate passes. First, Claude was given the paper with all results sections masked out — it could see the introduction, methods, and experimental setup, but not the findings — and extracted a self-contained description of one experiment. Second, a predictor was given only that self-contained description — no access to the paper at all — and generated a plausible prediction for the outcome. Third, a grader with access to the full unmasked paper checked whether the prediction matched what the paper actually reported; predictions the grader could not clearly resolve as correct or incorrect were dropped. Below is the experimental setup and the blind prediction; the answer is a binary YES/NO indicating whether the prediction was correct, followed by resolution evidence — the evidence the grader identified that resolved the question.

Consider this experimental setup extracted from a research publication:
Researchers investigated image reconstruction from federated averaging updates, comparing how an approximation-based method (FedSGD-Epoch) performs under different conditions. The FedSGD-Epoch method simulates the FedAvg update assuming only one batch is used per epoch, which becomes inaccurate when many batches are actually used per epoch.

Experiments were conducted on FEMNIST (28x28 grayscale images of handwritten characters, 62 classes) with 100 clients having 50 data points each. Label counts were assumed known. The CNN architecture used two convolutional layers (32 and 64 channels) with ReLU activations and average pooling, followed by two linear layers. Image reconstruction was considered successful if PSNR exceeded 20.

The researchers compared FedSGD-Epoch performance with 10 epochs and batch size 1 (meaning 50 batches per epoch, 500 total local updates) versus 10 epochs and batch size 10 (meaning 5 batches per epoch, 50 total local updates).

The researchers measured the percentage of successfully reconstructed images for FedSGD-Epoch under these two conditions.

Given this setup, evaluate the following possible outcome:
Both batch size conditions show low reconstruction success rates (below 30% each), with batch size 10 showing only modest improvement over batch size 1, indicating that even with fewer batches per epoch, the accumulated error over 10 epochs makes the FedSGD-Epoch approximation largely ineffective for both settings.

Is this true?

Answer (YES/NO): NO